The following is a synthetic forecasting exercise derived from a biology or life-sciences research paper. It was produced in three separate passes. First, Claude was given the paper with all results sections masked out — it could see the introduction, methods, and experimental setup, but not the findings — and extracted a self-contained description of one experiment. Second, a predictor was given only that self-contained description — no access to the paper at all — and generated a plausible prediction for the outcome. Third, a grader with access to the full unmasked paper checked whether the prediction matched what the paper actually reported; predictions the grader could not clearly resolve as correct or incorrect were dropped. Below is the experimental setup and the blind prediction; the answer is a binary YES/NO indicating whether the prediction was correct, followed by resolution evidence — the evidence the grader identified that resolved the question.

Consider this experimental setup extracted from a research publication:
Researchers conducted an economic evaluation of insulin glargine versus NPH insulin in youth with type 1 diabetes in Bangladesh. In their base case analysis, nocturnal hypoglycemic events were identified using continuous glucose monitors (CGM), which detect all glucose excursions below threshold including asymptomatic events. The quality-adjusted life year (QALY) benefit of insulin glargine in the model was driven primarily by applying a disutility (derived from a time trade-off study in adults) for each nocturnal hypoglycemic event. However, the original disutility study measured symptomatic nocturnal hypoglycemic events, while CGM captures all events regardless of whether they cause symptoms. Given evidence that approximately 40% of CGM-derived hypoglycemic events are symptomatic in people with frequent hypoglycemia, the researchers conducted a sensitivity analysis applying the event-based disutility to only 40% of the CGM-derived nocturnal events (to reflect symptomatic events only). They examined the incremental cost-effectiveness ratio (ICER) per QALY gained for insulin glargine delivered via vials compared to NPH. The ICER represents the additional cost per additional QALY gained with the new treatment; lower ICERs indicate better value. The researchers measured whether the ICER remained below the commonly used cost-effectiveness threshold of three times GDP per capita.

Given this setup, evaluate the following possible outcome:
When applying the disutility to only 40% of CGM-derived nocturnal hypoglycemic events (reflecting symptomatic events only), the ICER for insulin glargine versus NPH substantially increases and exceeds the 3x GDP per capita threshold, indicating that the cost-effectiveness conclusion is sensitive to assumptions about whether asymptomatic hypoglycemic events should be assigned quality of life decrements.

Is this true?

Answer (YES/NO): YES